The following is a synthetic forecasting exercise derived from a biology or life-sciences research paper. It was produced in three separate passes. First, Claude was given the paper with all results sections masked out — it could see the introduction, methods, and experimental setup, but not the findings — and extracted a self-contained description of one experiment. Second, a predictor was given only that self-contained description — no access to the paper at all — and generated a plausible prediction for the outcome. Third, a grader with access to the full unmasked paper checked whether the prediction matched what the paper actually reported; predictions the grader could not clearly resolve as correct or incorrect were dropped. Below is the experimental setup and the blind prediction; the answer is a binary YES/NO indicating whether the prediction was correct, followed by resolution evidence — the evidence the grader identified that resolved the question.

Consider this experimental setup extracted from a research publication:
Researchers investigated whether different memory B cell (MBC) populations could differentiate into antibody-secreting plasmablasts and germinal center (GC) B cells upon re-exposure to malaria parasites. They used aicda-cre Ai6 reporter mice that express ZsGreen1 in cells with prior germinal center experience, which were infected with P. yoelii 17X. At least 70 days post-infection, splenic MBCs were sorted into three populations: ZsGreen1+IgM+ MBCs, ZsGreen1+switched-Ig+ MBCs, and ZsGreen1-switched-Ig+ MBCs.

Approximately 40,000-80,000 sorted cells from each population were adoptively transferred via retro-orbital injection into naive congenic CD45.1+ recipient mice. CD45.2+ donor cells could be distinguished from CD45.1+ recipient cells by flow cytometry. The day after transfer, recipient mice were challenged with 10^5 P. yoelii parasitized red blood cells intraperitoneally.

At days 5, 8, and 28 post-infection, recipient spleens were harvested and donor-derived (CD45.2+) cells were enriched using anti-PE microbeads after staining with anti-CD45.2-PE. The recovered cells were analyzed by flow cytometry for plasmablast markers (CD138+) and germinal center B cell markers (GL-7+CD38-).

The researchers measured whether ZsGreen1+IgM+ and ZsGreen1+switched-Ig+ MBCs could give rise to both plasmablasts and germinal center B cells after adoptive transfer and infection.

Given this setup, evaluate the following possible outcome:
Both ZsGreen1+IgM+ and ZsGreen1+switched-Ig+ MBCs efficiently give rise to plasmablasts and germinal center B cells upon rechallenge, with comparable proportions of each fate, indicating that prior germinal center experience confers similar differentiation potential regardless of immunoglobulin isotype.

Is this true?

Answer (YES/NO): YES